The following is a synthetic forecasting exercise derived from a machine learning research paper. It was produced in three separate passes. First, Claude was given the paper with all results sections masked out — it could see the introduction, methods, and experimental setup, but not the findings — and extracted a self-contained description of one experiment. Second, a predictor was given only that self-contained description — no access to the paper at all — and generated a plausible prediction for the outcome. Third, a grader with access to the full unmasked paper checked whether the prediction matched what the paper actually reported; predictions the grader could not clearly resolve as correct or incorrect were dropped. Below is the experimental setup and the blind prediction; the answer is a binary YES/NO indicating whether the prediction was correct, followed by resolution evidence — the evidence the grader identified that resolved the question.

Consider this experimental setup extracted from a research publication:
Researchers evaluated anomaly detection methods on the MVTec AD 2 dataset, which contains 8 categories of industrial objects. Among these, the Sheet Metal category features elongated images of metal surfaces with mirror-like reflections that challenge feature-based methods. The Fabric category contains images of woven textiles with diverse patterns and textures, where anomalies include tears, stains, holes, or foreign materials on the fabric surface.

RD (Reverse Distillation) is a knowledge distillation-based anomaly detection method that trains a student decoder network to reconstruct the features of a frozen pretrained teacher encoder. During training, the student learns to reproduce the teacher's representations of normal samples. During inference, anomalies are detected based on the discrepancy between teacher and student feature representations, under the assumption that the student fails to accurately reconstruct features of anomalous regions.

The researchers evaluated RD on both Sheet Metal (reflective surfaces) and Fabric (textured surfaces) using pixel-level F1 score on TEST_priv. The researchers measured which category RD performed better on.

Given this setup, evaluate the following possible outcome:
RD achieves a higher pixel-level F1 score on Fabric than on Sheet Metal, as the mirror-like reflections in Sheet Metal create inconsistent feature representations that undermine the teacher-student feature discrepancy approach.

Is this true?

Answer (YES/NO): NO